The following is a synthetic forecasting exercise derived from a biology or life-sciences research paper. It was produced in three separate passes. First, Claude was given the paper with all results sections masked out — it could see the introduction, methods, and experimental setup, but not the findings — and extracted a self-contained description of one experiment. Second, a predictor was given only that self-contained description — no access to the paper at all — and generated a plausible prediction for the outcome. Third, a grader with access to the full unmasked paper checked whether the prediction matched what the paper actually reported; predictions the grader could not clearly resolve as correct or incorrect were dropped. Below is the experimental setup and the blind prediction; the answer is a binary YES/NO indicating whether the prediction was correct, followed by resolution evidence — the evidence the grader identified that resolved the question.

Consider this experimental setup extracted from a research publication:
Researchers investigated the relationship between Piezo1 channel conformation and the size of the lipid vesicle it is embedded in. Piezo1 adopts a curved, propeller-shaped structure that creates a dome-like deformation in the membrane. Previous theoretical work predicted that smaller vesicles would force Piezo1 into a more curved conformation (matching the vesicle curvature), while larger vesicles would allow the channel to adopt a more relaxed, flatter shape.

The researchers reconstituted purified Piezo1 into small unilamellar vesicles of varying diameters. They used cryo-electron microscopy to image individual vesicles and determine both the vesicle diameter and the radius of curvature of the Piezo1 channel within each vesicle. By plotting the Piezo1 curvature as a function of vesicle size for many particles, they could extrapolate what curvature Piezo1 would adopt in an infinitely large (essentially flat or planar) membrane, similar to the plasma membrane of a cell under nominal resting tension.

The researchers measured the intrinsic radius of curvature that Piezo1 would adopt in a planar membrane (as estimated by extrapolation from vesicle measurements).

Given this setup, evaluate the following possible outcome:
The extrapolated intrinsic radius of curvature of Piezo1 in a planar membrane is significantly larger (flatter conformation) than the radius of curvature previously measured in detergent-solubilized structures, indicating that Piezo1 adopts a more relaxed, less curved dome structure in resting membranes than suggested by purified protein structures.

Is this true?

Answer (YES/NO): YES